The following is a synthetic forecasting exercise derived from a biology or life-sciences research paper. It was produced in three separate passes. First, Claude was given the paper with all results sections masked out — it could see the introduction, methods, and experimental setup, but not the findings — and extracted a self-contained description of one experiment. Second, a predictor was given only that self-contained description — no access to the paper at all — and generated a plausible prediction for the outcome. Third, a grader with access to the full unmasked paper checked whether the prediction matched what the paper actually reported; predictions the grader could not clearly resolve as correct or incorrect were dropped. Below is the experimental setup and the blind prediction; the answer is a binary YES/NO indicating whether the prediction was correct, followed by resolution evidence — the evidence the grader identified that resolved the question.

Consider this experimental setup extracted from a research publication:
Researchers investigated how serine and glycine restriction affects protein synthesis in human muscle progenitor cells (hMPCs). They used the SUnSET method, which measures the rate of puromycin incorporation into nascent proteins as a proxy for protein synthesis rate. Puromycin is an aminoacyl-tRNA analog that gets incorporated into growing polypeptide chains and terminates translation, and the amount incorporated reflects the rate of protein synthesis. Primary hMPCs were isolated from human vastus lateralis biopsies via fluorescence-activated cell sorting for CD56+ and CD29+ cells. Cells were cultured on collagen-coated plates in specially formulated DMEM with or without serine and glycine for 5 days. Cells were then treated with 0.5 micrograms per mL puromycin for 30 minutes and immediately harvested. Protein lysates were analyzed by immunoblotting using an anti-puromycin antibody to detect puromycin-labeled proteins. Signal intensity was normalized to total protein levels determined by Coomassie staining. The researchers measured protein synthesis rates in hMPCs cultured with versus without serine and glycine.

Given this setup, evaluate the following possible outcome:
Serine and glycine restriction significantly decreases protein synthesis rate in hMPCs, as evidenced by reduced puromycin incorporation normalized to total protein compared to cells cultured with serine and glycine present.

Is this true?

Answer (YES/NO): NO